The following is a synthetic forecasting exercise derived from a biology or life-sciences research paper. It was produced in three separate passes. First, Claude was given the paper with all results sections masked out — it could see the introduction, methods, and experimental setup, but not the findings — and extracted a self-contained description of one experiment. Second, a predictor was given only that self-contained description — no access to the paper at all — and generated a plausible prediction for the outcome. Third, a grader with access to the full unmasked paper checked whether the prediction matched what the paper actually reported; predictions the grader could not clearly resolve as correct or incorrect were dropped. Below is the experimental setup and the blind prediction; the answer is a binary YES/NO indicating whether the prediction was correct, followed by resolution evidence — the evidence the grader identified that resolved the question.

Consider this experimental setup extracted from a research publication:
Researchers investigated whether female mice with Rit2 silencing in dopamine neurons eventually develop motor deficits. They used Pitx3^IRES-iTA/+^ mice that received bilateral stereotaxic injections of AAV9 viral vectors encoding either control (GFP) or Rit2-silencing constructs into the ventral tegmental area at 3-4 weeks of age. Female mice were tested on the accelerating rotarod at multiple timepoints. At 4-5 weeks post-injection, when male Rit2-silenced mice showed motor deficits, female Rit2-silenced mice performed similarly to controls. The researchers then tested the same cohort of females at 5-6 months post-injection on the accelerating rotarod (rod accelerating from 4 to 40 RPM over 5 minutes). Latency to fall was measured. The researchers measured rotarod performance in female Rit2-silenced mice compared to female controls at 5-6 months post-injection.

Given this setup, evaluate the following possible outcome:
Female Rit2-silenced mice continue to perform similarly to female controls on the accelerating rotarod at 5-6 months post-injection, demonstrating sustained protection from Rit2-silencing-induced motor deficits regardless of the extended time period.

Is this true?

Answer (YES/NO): YES